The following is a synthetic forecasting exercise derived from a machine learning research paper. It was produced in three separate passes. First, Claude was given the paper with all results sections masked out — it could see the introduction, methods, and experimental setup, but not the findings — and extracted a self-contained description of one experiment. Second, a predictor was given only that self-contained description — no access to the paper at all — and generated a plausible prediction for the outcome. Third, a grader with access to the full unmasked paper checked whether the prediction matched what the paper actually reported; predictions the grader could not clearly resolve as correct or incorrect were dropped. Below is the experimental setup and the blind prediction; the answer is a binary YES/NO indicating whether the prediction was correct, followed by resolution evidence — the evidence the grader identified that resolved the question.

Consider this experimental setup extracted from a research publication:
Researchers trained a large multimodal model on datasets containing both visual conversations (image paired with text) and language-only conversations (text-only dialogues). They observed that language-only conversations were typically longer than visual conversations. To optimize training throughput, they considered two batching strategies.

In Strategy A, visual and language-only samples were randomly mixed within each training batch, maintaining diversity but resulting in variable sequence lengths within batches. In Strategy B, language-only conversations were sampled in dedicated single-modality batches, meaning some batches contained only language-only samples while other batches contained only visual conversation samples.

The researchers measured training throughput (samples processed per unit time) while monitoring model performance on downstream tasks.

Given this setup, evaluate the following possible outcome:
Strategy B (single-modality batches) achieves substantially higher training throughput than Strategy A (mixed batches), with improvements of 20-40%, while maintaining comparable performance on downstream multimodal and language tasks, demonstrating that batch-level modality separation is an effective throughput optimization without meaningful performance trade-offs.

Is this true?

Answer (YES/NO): YES